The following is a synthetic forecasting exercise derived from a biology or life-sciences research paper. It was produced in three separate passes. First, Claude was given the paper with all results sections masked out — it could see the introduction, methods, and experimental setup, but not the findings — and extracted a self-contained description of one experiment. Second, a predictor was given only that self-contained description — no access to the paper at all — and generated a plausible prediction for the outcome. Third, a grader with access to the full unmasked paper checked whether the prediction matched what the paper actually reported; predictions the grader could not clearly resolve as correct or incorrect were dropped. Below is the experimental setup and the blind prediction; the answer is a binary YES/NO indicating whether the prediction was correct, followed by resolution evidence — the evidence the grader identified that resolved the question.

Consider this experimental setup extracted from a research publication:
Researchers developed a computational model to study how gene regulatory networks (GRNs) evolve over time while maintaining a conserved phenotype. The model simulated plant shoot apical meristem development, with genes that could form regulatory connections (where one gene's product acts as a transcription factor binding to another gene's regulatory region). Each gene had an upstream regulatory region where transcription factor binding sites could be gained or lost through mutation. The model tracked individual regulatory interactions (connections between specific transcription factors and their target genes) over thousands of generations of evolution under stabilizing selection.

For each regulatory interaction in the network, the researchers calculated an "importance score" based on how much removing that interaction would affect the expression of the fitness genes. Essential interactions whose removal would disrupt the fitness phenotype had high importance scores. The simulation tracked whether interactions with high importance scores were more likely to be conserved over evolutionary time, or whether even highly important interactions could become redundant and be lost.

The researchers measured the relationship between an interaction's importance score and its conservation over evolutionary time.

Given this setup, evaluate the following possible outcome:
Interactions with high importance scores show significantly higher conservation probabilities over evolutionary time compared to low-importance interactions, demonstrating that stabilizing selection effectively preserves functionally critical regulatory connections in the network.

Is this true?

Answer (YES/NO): NO